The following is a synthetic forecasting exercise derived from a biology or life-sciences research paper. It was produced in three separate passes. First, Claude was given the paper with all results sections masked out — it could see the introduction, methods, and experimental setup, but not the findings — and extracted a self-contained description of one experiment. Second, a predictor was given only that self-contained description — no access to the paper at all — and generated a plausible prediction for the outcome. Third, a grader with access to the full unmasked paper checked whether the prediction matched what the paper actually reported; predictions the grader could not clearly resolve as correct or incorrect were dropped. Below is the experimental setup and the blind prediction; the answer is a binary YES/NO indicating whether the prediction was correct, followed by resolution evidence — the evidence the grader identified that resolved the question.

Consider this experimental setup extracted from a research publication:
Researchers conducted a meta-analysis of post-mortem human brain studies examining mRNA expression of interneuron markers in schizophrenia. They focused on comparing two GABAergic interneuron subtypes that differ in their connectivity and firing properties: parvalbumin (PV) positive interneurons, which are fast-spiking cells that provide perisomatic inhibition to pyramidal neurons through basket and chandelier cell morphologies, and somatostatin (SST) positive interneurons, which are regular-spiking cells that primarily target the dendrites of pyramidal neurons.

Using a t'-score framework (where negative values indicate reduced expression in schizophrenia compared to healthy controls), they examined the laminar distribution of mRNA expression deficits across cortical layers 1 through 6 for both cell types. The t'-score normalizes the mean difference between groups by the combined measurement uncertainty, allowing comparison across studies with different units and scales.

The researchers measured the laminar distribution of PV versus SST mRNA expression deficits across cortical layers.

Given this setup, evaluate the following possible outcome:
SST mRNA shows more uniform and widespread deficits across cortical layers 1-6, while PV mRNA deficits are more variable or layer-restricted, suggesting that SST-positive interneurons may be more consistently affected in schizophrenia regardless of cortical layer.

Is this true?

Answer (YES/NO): NO